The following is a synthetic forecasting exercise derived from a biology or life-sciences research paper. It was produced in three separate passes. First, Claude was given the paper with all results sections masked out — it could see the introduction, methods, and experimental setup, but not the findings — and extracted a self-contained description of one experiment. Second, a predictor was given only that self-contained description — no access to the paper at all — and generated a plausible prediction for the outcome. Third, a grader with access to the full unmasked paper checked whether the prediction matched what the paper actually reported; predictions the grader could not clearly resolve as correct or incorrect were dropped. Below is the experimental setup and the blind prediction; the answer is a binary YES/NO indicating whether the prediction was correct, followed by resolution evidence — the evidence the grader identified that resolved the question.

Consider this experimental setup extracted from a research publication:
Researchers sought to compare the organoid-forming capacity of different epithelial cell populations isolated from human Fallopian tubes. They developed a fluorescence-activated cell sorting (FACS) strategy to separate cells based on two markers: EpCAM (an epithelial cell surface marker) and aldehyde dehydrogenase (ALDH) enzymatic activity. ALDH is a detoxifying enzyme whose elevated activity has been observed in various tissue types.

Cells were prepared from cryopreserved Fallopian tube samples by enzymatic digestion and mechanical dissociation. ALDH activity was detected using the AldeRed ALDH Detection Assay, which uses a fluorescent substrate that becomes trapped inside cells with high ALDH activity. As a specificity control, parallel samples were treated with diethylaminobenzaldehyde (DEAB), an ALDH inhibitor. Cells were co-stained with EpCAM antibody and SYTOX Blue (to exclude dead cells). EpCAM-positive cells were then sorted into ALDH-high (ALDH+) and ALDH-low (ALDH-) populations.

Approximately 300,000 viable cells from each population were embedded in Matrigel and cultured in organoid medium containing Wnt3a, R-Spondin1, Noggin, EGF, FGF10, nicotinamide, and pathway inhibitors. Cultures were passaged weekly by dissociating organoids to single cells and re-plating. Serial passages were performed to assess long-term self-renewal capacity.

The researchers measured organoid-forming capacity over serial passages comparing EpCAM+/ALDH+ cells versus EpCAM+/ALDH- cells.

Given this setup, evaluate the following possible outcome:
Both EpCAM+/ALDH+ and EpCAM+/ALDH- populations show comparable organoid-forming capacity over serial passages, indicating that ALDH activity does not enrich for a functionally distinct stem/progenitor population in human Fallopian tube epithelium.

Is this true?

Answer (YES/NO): NO